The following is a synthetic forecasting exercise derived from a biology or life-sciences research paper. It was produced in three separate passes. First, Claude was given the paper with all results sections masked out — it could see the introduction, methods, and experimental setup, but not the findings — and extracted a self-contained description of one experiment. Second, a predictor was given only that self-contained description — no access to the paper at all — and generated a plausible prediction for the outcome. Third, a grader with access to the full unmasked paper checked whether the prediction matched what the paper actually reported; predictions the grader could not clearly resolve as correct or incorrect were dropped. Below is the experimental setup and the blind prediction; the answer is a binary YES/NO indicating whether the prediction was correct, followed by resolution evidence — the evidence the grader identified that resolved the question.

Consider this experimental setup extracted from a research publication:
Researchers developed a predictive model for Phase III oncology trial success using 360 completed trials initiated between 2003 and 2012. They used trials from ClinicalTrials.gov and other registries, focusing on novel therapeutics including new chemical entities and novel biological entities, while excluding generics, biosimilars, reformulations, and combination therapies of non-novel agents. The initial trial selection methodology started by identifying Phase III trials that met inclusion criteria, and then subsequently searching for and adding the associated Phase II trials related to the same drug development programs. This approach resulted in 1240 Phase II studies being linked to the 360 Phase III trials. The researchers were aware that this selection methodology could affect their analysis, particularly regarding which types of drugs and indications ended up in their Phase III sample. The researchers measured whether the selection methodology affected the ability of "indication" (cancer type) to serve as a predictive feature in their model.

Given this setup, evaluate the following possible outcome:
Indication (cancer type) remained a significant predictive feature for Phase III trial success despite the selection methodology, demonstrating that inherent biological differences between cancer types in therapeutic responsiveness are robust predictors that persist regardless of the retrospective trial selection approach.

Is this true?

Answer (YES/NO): NO